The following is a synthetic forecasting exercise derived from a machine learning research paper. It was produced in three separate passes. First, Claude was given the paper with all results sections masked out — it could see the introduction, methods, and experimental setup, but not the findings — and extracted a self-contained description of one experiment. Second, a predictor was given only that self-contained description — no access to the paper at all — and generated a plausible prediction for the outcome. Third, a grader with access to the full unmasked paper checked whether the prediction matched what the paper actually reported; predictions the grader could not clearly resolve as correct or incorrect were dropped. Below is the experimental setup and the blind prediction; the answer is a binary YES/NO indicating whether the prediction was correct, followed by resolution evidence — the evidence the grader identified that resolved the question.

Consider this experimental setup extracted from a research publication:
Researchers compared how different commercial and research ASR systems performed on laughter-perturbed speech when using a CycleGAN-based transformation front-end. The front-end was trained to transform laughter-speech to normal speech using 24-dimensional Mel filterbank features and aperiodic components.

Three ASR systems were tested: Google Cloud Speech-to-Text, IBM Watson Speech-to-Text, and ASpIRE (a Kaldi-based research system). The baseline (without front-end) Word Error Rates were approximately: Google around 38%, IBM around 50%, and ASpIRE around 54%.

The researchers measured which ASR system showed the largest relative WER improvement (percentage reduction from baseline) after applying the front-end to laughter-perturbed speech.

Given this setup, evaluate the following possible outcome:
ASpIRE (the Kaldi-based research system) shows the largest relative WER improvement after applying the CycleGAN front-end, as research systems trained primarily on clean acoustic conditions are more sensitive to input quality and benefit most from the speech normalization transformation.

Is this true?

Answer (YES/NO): YES